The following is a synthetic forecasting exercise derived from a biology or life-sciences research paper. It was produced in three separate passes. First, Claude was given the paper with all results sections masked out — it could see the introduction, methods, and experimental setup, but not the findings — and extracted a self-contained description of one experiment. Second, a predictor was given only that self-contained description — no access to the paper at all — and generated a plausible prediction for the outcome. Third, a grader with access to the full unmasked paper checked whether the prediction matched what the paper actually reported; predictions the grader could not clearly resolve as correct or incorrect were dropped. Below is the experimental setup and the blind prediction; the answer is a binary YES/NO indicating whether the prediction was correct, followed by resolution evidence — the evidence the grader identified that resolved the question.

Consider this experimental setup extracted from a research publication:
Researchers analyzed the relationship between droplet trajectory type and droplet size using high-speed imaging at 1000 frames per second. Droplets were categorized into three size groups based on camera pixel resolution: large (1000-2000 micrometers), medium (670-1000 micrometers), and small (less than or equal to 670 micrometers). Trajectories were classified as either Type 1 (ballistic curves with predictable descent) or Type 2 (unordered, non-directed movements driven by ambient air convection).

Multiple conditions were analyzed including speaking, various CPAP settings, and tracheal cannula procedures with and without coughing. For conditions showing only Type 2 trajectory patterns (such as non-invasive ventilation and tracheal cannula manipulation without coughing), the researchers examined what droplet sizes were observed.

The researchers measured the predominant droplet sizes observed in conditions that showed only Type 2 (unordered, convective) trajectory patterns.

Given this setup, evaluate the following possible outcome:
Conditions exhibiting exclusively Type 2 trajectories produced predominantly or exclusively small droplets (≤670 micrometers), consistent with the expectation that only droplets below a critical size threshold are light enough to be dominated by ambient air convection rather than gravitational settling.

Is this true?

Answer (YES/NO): NO